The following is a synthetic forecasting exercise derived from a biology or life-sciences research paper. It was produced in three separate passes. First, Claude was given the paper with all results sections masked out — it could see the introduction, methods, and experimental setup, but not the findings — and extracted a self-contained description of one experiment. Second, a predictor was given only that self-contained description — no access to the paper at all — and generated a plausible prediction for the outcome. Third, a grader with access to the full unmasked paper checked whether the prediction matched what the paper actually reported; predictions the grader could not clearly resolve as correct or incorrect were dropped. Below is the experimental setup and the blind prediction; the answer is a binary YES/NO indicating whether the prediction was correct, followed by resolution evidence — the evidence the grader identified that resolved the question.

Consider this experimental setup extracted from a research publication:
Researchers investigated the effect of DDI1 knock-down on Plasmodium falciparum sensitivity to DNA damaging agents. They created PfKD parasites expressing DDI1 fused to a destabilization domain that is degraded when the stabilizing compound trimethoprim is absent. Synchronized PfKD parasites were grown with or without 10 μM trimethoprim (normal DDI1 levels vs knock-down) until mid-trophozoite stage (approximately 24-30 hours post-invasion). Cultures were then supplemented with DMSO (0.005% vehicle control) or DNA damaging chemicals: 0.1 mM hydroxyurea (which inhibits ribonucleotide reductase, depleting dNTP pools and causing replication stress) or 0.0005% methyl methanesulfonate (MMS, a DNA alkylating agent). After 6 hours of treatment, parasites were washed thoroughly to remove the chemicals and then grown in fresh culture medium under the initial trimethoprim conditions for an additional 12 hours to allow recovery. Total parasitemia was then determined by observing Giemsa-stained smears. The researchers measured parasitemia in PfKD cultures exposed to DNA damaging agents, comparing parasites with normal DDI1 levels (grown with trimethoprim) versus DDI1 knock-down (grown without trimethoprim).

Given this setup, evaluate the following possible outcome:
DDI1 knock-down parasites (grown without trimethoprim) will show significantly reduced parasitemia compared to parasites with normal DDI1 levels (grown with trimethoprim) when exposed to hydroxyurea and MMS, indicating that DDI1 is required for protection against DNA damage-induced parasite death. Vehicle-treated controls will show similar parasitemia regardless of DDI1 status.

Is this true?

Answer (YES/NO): NO